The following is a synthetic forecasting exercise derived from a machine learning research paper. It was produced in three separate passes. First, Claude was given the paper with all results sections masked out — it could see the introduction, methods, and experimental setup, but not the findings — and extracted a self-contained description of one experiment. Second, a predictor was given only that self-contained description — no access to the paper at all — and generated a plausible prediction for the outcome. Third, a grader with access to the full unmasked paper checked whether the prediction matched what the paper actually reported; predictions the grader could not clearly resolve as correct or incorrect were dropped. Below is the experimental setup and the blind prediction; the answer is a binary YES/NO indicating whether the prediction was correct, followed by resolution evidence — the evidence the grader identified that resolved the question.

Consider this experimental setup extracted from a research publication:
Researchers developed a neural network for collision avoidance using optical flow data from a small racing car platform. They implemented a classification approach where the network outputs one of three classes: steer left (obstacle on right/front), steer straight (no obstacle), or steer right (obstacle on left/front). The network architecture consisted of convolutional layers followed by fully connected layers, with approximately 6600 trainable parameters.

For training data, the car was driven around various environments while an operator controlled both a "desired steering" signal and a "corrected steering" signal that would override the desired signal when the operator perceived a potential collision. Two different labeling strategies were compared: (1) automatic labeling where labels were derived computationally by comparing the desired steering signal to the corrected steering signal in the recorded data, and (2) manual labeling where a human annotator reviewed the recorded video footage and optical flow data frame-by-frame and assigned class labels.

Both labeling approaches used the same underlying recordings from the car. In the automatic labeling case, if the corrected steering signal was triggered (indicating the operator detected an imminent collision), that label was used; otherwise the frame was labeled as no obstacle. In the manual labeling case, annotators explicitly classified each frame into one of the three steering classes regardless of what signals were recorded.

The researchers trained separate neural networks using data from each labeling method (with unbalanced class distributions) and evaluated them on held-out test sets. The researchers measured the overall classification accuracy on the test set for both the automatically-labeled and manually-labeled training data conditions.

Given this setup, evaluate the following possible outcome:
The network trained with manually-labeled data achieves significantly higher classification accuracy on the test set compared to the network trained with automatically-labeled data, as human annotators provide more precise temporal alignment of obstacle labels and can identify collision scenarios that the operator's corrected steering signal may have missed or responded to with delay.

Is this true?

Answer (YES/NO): YES